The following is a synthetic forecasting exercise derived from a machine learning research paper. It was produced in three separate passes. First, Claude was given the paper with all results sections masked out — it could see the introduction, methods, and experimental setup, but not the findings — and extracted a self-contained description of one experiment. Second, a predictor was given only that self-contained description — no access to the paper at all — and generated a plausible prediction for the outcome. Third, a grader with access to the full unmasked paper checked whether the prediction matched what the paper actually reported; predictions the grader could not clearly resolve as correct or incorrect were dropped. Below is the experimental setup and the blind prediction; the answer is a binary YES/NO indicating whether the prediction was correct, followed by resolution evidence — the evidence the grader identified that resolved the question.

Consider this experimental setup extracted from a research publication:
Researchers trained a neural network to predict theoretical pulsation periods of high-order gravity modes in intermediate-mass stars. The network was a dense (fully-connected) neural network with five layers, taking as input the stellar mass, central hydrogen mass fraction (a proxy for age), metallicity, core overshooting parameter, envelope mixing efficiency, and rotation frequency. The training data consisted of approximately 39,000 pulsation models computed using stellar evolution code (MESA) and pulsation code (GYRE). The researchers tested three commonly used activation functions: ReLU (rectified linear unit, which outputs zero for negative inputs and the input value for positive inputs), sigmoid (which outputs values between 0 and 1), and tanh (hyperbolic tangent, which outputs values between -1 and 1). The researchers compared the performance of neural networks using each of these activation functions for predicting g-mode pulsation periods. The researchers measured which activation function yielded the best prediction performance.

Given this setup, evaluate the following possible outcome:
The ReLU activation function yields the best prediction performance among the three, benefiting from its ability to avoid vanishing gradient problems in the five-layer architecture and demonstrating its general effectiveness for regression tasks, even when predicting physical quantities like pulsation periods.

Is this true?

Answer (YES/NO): YES